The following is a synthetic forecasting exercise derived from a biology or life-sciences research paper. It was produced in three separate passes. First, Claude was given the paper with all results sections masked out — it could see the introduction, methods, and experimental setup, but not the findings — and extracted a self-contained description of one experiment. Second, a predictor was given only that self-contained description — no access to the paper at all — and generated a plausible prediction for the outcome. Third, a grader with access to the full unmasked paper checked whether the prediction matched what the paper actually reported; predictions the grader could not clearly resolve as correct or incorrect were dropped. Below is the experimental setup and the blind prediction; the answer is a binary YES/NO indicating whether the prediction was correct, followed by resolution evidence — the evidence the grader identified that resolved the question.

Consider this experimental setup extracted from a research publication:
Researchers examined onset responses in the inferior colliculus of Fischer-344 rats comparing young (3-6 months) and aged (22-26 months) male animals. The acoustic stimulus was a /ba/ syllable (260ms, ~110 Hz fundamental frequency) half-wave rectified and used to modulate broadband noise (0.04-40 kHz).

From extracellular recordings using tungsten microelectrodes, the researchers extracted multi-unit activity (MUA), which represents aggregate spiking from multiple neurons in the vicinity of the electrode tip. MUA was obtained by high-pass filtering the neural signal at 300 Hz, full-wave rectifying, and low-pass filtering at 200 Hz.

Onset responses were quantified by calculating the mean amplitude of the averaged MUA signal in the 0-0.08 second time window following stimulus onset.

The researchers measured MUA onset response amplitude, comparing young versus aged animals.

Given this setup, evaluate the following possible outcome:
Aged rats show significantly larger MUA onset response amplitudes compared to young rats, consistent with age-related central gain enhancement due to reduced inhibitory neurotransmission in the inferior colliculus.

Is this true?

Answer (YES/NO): NO